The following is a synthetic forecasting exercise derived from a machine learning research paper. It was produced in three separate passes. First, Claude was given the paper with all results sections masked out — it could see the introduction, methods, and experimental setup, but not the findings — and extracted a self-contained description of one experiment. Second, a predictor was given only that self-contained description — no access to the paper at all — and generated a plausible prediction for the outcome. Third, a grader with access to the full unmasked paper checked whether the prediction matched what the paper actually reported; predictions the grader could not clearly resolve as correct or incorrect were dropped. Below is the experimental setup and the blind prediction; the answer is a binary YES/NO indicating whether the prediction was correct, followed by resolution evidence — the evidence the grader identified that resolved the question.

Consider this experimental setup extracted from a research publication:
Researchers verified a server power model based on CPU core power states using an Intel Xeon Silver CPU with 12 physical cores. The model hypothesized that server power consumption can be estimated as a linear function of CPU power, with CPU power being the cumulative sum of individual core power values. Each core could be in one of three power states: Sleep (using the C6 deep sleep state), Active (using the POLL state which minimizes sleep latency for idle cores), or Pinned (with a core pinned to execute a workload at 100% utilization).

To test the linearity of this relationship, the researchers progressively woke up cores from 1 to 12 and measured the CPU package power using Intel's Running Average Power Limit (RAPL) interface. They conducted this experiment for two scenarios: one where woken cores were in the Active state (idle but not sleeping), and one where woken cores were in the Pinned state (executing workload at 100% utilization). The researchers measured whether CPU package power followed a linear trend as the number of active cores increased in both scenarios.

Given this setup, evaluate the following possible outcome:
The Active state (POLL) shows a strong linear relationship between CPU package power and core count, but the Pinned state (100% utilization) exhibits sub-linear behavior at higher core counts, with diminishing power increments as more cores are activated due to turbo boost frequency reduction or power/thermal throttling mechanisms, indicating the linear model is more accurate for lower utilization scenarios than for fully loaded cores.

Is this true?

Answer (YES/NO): NO